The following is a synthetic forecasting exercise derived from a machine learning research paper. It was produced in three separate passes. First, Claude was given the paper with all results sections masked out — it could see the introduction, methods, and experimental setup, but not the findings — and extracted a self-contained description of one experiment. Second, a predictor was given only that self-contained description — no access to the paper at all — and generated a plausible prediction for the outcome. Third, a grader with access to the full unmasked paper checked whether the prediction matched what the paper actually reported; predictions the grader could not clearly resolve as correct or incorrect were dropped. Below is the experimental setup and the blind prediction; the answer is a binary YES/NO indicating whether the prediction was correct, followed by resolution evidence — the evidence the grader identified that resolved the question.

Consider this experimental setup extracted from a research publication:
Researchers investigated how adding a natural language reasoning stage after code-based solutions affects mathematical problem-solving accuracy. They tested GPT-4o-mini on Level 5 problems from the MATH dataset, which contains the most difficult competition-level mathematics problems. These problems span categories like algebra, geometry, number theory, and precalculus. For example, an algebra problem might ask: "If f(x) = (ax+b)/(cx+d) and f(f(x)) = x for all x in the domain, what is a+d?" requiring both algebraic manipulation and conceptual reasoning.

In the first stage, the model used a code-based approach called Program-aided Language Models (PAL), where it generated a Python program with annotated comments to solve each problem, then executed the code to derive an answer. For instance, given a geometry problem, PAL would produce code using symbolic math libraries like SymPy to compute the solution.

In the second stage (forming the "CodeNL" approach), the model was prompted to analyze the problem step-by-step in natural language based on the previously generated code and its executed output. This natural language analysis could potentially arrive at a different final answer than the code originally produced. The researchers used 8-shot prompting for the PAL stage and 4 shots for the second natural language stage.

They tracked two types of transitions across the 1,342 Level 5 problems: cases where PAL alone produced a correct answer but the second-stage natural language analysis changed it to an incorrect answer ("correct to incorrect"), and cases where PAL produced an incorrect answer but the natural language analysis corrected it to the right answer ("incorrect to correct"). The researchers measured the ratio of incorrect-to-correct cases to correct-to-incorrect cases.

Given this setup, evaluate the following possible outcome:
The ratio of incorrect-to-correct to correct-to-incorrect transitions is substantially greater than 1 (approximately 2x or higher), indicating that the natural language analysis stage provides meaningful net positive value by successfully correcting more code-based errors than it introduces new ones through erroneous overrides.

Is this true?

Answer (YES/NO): YES